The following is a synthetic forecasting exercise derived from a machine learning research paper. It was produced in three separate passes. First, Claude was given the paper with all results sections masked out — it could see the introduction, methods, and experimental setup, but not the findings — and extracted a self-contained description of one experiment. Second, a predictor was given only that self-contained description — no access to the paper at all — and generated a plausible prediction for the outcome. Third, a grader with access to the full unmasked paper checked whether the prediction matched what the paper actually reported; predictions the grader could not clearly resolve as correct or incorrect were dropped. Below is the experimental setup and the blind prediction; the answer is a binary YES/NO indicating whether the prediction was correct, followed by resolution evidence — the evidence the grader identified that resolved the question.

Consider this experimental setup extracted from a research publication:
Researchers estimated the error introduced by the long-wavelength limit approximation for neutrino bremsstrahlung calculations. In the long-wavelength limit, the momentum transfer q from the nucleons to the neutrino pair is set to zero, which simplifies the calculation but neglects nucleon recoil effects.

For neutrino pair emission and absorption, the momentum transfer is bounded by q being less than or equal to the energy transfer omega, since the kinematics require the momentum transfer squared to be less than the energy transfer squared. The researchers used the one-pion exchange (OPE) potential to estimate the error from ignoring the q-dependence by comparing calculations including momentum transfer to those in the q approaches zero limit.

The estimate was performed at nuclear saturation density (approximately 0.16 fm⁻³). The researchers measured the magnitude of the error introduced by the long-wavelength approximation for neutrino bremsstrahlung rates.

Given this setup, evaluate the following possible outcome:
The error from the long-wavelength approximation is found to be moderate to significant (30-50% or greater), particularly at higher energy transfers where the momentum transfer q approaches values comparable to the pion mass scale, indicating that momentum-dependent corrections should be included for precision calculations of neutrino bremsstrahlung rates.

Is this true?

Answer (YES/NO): NO